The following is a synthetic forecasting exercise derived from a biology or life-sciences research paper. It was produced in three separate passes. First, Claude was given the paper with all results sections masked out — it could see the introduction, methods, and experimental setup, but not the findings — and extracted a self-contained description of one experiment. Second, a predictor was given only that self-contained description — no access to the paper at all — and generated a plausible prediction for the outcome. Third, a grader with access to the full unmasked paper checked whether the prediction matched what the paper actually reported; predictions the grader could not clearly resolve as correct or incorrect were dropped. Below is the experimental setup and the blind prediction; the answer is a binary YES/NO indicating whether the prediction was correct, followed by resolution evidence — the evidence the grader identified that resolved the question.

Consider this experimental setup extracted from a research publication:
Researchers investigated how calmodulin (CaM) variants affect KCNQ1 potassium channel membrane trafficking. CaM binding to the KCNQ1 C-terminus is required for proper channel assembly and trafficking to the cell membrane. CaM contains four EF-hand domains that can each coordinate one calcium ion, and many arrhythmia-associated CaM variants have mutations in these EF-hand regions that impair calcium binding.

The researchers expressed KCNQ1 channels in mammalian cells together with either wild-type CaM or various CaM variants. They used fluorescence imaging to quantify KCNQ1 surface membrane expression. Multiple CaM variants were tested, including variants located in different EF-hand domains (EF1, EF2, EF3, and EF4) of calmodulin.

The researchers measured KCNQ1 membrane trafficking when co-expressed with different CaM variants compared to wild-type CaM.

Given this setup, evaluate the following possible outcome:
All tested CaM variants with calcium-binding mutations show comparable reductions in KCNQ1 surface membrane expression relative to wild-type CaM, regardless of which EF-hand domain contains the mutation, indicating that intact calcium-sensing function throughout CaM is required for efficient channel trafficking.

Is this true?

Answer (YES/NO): NO